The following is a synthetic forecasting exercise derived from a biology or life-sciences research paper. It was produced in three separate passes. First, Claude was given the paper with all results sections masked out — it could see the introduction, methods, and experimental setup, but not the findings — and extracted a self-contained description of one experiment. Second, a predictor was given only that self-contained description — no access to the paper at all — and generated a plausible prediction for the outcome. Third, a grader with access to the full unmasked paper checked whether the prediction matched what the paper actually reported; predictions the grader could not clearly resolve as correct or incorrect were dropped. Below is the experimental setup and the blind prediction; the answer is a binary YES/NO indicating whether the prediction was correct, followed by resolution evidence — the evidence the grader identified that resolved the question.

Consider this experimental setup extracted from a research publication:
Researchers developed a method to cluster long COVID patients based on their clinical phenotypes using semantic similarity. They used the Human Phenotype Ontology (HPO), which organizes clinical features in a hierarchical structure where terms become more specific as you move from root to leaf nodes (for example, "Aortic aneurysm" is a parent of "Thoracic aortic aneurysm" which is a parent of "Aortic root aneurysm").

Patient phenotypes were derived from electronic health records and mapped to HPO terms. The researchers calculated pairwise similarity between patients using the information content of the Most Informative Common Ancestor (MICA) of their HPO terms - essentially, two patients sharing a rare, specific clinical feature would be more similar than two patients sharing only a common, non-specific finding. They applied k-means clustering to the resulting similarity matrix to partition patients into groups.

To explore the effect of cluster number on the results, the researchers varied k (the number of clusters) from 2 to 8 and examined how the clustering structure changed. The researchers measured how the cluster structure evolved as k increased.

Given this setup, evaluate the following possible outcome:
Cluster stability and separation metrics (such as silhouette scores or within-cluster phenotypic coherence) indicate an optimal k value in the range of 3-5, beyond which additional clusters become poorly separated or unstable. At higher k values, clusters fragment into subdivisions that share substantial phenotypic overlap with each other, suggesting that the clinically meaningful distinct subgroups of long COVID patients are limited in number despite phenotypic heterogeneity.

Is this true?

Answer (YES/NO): NO